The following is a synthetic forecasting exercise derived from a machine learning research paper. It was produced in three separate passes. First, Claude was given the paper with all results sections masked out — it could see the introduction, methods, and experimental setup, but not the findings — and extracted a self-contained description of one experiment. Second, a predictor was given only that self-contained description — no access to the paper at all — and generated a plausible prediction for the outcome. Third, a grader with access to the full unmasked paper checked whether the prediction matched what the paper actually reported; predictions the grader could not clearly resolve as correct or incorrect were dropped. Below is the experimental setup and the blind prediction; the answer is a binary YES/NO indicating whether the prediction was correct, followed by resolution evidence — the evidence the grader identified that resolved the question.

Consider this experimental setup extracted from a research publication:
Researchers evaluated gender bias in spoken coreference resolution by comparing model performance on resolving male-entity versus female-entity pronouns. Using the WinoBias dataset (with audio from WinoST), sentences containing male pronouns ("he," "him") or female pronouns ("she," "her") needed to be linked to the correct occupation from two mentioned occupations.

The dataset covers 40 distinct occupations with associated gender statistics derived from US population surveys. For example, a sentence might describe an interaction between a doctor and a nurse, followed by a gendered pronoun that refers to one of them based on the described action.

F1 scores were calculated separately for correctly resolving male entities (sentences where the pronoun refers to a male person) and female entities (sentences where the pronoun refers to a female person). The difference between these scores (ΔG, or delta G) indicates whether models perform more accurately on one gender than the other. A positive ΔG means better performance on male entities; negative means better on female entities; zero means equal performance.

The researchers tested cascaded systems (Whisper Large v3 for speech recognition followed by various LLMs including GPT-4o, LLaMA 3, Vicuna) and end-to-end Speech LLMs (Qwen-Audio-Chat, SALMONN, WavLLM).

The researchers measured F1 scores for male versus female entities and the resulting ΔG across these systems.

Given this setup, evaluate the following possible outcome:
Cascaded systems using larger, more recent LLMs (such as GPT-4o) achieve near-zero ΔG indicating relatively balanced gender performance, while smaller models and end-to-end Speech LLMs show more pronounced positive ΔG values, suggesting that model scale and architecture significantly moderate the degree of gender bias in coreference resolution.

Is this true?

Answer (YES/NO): NO